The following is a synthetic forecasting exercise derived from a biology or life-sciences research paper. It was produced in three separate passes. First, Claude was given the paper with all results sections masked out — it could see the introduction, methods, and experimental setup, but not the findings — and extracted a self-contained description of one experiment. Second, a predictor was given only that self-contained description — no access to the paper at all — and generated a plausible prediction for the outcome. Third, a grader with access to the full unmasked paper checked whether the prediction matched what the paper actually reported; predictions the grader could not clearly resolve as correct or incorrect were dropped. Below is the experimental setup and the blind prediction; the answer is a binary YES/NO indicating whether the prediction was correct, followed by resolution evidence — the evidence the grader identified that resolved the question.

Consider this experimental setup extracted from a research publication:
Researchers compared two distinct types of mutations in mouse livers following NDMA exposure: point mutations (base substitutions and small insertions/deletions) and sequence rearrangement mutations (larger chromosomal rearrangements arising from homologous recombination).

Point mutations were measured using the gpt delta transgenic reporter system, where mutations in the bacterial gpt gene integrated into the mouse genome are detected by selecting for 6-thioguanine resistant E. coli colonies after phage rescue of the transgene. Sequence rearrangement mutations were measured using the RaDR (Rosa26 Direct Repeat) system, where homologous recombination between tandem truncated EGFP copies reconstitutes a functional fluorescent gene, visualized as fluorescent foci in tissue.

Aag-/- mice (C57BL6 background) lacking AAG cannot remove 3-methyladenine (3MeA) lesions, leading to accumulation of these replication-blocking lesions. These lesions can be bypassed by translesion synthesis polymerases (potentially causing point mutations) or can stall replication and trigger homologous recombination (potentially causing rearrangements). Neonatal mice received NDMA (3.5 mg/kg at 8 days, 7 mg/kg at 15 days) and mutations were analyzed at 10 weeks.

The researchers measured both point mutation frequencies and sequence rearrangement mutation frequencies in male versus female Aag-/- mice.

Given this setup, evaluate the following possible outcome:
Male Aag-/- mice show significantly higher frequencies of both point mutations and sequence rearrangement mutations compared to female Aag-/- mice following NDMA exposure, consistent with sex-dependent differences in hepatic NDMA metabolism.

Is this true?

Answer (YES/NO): NO